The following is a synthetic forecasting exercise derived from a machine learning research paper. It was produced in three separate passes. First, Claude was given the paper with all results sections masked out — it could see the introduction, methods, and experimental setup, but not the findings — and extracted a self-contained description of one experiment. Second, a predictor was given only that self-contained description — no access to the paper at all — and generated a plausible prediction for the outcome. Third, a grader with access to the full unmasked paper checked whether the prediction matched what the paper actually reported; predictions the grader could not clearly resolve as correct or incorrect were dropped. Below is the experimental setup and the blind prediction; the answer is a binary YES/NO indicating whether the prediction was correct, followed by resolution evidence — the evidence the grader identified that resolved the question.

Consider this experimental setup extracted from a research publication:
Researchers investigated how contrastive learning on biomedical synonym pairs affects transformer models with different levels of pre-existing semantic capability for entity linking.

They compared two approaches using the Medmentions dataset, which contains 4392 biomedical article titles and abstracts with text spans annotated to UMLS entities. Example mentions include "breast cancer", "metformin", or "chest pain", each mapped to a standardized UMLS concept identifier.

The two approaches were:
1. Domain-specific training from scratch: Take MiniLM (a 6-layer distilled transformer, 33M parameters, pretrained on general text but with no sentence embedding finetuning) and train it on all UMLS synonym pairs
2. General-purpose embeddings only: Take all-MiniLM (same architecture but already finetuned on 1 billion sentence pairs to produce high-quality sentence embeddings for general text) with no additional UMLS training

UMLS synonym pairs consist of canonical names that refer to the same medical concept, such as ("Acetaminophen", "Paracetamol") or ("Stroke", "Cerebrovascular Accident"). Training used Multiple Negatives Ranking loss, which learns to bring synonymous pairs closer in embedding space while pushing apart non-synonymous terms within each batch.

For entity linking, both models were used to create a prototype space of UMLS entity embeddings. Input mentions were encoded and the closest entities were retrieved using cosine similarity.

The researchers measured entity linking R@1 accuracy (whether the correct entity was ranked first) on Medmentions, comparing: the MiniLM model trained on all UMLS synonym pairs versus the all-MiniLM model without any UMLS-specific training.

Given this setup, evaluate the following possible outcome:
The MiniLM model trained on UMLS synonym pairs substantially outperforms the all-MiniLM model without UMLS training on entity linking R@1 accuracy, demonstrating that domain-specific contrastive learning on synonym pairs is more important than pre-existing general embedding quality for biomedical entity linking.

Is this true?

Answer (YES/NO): NO